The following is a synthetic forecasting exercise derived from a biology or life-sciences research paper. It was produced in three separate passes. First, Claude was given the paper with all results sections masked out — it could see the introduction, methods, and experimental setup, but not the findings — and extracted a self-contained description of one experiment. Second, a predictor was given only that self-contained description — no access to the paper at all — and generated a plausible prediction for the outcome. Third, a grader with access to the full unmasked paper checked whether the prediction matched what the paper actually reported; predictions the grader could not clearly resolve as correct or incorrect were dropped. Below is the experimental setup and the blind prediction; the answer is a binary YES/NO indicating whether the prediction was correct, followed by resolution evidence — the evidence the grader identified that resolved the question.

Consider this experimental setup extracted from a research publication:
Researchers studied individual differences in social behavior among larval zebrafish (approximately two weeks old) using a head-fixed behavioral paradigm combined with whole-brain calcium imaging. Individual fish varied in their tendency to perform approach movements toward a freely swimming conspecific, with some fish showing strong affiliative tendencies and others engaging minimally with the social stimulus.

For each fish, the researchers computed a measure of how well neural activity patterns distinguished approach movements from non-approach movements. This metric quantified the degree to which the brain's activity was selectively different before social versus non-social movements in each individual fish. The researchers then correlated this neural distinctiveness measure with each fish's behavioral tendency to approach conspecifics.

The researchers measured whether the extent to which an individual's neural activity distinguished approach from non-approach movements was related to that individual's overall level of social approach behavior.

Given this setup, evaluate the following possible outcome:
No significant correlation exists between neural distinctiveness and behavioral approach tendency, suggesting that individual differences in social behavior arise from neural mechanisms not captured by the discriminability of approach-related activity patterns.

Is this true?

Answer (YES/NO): NO